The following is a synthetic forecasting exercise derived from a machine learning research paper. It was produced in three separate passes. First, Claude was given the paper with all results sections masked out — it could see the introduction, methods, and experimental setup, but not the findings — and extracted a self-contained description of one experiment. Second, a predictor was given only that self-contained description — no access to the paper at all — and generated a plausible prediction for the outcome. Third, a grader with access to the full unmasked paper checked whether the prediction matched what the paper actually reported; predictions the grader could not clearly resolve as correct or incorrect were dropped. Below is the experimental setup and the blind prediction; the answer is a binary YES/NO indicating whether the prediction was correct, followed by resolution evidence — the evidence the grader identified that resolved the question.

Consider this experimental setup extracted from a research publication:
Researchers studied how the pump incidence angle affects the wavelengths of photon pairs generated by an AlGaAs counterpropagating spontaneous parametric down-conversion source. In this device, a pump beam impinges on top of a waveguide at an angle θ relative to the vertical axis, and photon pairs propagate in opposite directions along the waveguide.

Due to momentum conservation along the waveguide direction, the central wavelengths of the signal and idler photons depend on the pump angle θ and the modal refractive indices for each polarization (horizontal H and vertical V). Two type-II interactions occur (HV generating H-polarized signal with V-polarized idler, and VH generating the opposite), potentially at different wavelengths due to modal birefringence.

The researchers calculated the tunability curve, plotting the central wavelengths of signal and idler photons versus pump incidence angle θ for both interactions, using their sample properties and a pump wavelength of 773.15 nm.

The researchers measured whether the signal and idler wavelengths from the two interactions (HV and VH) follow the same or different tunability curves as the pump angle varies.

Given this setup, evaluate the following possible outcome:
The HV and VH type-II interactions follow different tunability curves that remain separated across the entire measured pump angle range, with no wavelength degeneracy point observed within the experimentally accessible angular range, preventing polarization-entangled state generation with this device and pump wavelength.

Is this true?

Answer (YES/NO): NO